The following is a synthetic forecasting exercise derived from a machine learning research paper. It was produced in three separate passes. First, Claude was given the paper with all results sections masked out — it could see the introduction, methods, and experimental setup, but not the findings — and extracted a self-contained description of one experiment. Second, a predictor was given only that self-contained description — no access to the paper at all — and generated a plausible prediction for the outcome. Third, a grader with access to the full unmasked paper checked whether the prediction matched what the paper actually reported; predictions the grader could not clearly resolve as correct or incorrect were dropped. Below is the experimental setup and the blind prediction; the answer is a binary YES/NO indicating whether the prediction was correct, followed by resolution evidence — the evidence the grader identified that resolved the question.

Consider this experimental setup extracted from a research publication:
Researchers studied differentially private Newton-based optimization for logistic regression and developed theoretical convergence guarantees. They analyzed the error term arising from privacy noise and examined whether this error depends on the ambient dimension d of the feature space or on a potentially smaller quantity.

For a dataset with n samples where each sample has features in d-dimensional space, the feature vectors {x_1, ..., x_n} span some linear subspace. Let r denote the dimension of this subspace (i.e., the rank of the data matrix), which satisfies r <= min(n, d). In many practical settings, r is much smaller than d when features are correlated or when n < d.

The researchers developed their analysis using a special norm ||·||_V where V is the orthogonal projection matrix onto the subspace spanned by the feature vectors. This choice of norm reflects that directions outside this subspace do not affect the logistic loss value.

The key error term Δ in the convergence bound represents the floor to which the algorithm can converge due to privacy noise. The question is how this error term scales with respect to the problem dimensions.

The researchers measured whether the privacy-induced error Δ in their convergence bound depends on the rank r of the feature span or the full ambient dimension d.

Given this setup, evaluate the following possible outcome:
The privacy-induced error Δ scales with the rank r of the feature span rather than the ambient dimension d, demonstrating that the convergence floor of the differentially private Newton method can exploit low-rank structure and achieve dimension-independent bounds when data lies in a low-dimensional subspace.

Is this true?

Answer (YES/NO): YES